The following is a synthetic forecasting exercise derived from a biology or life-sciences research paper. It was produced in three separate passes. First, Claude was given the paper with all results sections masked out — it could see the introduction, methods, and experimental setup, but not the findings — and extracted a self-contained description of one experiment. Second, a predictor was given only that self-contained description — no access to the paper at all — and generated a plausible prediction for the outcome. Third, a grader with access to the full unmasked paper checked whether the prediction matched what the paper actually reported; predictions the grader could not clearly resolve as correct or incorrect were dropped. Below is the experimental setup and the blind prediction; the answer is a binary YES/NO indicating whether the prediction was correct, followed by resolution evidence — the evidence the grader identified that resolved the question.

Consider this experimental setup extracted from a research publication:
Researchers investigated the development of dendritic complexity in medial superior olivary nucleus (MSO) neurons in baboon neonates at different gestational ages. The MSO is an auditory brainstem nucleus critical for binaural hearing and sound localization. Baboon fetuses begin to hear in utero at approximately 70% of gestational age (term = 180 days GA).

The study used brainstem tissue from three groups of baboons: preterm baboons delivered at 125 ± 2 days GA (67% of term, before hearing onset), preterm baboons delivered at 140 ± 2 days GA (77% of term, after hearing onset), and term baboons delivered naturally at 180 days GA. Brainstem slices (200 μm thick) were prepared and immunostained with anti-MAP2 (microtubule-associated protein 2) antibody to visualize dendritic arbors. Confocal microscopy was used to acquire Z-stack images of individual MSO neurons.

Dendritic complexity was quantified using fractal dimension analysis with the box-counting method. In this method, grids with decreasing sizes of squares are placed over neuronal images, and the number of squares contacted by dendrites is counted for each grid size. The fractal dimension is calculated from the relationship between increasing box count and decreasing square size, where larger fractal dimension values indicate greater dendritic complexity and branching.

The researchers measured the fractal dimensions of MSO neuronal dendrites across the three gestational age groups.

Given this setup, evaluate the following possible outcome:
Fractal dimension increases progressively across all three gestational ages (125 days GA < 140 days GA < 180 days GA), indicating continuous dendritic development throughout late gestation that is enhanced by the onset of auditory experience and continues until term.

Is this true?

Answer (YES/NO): YES